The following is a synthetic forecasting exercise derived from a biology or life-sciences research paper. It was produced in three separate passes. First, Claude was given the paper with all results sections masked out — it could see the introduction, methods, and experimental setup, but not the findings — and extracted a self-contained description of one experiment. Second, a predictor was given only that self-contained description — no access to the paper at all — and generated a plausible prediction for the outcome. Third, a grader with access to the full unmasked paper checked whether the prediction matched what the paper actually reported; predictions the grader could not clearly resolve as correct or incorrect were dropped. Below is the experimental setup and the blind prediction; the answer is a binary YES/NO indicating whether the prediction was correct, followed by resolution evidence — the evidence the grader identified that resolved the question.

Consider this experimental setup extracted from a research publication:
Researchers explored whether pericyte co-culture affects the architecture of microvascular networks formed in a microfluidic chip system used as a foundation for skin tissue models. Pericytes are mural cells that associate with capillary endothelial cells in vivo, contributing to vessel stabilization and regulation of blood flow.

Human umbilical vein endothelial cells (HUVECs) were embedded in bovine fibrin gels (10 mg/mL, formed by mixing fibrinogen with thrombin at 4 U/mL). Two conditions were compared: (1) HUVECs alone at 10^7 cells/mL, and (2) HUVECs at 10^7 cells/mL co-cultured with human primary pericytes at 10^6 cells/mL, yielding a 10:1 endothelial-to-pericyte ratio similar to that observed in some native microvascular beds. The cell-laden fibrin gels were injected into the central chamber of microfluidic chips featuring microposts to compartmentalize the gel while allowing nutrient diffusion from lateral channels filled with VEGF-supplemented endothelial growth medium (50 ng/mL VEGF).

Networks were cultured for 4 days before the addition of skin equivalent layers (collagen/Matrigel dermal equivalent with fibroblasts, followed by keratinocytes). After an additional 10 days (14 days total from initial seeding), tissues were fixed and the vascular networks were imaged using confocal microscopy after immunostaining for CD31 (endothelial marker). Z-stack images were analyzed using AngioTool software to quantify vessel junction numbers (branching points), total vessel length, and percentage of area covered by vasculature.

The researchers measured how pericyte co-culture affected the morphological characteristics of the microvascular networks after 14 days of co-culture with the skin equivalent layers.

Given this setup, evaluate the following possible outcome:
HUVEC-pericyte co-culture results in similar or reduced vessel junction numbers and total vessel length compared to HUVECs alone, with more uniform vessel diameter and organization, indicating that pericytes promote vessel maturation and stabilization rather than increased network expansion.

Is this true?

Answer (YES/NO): NO